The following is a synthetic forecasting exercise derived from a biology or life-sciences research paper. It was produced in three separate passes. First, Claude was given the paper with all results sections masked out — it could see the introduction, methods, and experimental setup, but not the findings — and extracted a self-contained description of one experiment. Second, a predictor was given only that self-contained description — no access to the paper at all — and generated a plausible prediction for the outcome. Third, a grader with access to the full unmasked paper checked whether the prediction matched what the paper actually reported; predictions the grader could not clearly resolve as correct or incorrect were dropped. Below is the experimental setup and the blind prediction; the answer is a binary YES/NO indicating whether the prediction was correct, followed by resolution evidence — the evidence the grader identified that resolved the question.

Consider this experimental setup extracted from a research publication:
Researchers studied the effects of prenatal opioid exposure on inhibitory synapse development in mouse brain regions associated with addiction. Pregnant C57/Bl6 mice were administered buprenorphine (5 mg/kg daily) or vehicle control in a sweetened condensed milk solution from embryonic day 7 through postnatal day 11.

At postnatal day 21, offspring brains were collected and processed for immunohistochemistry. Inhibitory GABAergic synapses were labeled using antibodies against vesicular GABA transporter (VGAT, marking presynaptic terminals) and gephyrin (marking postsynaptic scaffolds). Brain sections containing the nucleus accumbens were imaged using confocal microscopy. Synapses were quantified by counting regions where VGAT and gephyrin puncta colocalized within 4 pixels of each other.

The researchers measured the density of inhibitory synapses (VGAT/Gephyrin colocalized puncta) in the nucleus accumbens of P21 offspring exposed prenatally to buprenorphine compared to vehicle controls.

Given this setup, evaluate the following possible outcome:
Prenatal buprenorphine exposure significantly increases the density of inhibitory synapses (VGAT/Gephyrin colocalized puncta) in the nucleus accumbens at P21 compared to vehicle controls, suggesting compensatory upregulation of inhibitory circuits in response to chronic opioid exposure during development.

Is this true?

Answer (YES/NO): NO